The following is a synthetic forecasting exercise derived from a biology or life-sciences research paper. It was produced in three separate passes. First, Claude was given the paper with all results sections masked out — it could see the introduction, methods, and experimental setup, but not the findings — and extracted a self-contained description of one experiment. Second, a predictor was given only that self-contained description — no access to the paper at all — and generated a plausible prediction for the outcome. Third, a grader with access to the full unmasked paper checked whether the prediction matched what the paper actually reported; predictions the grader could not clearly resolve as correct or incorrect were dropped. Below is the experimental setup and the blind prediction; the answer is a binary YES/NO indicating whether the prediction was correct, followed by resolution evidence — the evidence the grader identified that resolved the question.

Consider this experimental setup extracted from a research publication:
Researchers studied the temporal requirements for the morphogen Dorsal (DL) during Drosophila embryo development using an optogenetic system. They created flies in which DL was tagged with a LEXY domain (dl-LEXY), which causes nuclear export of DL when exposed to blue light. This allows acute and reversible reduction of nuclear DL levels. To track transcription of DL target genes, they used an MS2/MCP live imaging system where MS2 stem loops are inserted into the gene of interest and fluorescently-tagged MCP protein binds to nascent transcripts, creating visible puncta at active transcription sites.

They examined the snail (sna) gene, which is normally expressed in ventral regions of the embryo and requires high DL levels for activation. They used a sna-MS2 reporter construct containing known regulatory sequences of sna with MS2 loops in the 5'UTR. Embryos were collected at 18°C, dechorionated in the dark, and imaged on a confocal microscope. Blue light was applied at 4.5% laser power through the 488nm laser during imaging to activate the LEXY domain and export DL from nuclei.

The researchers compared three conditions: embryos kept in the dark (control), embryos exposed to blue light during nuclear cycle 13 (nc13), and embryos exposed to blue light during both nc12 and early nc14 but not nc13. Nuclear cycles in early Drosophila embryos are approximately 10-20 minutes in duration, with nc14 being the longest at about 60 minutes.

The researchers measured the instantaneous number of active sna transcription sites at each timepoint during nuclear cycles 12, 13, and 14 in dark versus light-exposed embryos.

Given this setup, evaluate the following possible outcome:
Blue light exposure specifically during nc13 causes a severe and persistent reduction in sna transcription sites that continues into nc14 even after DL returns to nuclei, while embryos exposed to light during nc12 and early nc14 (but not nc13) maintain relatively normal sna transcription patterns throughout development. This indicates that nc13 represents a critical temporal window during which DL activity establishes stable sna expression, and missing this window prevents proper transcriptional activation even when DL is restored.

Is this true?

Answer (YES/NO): YES